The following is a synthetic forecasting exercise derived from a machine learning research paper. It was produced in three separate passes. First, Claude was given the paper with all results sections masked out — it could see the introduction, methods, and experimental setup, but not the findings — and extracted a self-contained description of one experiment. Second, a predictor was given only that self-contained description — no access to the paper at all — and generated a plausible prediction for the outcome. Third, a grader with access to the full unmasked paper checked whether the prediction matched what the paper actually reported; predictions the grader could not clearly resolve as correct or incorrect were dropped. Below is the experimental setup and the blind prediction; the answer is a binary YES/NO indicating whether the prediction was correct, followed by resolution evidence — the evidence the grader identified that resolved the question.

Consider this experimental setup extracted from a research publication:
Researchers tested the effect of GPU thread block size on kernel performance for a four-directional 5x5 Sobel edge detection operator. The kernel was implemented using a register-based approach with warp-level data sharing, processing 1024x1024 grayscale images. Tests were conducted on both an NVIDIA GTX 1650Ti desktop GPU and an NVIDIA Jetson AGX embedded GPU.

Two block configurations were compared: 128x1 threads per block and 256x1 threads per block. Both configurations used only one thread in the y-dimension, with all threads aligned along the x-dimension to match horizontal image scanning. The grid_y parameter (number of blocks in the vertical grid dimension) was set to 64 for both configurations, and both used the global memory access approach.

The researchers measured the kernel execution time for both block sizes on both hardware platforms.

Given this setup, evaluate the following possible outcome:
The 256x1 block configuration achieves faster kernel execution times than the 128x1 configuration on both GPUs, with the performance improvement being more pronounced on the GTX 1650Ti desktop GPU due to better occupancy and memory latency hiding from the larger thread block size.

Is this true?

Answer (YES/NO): NO